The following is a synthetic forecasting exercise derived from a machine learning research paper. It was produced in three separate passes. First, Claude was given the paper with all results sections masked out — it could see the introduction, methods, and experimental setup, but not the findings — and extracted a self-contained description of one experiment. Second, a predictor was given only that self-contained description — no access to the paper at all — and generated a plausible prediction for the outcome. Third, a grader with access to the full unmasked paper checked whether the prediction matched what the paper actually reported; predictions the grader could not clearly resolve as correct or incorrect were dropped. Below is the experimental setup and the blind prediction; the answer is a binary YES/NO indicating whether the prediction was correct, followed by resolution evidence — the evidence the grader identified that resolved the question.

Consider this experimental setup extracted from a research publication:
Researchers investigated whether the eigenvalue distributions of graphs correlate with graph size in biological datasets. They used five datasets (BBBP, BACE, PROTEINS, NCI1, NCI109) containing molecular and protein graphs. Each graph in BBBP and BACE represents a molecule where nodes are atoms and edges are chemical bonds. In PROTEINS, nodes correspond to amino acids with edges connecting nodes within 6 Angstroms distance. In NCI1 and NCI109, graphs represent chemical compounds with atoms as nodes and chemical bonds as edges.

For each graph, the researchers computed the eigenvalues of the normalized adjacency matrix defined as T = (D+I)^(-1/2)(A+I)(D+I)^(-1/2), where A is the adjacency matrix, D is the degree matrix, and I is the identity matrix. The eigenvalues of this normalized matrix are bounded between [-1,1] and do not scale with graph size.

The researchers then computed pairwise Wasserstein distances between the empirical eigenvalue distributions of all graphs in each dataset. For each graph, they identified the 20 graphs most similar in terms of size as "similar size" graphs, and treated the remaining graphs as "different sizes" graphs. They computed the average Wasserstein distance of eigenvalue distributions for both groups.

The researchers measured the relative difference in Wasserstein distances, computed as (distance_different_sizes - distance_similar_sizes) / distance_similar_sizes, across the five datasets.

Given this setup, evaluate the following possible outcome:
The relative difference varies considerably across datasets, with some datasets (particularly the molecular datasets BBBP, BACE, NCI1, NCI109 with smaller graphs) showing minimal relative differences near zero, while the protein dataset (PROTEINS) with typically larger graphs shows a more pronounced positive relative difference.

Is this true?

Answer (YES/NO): NO